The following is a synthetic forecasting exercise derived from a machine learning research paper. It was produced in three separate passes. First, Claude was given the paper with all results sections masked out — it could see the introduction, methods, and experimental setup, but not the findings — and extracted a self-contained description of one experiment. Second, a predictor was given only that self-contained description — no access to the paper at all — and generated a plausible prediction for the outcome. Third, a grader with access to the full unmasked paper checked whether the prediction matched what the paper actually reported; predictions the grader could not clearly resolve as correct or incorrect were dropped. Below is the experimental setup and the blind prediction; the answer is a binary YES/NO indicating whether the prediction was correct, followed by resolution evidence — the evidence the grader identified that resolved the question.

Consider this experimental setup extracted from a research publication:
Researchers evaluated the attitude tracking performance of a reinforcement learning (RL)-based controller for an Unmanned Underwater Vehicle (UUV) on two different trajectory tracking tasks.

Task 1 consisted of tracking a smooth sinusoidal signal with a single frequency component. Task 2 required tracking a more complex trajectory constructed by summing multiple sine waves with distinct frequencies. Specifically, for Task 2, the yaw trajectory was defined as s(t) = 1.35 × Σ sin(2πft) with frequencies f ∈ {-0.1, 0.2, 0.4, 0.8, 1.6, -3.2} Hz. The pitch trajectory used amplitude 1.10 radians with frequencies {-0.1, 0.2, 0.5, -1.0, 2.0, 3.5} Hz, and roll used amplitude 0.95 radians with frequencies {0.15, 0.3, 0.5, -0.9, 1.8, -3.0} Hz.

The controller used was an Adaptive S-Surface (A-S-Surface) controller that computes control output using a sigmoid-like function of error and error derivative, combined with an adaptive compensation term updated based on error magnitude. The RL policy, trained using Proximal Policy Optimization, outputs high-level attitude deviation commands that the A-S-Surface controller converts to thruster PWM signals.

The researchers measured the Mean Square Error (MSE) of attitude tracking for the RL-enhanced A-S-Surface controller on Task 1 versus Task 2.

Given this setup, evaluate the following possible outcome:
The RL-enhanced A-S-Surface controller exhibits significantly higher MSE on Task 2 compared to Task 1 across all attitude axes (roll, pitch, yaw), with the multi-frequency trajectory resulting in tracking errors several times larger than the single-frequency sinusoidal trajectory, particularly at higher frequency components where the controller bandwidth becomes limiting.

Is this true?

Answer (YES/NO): NO